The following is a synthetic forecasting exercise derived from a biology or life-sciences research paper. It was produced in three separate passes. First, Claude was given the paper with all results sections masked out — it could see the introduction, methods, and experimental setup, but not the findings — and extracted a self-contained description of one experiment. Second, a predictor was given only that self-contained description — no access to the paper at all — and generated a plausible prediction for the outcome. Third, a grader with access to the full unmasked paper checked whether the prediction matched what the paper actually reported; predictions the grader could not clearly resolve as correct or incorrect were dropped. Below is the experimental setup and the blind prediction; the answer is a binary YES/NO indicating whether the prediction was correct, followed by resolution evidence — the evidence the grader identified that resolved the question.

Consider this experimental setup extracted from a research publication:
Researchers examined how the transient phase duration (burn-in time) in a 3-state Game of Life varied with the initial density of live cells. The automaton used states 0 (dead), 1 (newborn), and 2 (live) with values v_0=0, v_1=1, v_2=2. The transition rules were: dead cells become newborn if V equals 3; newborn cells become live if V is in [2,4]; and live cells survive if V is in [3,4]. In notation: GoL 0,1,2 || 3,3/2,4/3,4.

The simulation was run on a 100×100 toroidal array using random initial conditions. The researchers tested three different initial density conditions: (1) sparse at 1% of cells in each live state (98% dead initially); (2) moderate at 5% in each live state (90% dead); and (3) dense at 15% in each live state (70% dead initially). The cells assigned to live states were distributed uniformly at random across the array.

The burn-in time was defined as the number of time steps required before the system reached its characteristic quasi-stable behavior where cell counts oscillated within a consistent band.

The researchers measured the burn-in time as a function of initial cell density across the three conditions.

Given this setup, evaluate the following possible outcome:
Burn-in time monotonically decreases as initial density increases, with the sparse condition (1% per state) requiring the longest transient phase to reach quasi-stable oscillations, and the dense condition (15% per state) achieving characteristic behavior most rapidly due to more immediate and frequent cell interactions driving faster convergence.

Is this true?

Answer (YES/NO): YES